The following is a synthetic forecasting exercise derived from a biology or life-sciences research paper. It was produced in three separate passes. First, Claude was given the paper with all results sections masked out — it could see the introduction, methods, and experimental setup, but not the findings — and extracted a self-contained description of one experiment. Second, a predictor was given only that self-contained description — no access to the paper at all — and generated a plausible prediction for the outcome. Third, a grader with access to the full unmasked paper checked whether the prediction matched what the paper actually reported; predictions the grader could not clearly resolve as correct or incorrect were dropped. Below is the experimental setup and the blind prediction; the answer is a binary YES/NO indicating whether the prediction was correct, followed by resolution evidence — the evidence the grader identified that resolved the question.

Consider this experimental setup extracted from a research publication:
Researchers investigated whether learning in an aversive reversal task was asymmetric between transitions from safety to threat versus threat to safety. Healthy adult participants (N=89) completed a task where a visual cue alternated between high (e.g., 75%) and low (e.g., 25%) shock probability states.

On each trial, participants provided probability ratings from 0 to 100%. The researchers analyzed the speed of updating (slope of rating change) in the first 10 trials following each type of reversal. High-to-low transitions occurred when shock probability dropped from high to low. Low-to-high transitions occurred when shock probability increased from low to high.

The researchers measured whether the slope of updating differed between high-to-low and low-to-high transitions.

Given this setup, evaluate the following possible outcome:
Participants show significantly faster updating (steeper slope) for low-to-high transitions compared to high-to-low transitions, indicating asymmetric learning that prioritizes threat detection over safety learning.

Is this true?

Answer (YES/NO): NO